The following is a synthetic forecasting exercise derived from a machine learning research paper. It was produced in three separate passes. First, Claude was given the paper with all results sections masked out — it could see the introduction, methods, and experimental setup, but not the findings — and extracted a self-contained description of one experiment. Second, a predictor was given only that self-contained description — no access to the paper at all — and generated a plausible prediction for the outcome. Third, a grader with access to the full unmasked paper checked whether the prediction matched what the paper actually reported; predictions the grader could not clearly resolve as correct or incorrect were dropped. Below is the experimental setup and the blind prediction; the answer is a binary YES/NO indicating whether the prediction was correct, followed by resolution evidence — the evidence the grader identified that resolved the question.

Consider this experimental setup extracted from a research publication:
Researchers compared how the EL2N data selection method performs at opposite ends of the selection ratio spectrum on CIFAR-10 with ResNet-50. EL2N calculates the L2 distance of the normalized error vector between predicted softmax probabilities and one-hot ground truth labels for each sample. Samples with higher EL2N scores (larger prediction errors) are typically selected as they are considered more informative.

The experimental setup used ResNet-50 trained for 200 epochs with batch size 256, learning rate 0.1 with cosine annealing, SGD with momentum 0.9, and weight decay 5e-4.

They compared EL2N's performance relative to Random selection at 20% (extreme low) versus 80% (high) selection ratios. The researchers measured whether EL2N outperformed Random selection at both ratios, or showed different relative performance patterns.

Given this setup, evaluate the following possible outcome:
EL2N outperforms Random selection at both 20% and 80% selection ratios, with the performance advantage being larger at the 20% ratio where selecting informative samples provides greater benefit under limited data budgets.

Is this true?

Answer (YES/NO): NO